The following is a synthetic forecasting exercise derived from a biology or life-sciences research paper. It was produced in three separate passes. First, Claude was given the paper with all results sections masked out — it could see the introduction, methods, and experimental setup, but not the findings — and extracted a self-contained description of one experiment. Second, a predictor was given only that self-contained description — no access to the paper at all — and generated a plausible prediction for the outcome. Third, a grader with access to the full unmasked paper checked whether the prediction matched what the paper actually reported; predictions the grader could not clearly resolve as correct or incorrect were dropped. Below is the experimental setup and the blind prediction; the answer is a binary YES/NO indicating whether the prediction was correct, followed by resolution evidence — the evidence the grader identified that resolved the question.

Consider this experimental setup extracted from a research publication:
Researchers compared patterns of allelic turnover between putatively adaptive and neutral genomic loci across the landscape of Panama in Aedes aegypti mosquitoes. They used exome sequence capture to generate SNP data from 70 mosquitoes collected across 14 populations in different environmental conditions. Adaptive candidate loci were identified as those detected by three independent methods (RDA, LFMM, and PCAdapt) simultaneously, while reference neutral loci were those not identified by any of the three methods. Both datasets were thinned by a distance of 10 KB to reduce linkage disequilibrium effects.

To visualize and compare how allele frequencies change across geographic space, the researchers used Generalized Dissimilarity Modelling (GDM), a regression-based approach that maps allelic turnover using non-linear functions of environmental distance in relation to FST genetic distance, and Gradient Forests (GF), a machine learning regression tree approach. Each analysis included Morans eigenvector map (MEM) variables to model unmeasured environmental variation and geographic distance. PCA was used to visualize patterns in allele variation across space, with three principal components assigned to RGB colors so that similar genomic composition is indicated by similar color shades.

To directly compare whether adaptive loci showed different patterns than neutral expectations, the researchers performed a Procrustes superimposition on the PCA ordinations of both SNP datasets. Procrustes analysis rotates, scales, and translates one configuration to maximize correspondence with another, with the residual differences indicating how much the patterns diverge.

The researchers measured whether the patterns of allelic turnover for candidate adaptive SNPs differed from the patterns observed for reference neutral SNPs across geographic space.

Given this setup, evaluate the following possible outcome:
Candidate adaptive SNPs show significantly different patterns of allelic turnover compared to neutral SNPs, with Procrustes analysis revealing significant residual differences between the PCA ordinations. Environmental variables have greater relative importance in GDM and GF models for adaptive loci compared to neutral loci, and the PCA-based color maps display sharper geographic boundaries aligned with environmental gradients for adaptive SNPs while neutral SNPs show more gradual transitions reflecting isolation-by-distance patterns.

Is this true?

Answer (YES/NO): NO